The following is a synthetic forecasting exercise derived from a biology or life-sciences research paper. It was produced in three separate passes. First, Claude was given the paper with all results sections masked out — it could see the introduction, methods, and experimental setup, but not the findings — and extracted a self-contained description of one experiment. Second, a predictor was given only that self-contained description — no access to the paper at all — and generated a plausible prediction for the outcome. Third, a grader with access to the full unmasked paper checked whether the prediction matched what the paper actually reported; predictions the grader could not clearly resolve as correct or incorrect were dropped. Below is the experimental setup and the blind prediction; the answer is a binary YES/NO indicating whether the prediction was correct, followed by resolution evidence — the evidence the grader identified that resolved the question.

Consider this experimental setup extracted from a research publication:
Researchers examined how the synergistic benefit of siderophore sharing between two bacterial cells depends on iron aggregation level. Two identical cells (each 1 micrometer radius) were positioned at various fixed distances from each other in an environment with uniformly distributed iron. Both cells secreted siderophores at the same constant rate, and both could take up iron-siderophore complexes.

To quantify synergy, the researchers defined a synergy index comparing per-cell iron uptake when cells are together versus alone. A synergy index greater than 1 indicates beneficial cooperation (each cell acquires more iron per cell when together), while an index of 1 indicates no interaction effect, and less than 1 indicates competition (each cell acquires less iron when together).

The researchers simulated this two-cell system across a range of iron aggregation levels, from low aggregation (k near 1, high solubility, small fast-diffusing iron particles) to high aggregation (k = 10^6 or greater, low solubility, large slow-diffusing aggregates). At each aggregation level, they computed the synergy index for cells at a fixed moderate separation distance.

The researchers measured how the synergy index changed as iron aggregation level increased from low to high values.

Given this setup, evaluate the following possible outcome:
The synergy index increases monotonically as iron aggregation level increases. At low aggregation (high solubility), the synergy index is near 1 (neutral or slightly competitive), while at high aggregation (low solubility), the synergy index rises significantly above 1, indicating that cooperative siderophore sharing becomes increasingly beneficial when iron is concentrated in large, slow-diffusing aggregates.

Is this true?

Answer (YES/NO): NO